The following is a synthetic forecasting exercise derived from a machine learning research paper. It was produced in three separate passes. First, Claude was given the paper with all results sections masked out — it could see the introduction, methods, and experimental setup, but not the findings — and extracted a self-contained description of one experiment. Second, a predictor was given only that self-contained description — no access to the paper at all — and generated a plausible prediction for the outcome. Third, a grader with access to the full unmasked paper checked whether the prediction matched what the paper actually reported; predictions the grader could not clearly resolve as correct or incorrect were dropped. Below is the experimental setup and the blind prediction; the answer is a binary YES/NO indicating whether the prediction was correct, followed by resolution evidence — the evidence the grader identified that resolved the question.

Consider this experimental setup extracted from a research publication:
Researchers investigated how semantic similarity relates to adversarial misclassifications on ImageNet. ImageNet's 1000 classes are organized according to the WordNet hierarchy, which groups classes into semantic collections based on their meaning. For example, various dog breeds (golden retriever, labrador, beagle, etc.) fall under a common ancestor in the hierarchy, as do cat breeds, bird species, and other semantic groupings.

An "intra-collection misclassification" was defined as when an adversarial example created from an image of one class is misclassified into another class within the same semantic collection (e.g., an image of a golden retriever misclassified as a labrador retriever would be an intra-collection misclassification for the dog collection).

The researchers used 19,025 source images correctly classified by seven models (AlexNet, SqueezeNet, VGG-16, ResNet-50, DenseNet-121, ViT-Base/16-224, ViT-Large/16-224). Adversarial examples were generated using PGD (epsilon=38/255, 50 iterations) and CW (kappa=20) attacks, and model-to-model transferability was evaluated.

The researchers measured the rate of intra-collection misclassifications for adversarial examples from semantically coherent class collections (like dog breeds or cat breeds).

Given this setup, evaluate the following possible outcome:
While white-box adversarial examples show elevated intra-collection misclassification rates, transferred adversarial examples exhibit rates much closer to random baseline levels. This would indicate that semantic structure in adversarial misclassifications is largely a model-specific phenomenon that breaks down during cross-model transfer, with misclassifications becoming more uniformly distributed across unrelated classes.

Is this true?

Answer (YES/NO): NO